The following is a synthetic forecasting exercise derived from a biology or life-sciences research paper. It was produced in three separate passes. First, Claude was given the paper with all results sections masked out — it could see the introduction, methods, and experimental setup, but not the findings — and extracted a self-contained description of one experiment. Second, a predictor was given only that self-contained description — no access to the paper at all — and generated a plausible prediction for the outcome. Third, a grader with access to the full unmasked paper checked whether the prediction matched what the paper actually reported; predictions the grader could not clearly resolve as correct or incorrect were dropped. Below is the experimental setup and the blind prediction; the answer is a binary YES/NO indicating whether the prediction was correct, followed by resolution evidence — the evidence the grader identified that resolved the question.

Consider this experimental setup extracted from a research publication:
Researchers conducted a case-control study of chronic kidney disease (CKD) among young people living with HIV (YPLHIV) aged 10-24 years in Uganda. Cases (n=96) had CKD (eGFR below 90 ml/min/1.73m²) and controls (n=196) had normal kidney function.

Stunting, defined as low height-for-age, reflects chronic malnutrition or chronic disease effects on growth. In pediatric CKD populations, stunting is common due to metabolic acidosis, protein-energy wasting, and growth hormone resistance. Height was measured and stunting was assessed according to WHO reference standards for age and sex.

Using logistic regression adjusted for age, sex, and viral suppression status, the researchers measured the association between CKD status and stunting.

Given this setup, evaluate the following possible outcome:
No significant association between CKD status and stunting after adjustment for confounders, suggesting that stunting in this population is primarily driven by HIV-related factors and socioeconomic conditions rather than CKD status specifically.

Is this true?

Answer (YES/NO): YES